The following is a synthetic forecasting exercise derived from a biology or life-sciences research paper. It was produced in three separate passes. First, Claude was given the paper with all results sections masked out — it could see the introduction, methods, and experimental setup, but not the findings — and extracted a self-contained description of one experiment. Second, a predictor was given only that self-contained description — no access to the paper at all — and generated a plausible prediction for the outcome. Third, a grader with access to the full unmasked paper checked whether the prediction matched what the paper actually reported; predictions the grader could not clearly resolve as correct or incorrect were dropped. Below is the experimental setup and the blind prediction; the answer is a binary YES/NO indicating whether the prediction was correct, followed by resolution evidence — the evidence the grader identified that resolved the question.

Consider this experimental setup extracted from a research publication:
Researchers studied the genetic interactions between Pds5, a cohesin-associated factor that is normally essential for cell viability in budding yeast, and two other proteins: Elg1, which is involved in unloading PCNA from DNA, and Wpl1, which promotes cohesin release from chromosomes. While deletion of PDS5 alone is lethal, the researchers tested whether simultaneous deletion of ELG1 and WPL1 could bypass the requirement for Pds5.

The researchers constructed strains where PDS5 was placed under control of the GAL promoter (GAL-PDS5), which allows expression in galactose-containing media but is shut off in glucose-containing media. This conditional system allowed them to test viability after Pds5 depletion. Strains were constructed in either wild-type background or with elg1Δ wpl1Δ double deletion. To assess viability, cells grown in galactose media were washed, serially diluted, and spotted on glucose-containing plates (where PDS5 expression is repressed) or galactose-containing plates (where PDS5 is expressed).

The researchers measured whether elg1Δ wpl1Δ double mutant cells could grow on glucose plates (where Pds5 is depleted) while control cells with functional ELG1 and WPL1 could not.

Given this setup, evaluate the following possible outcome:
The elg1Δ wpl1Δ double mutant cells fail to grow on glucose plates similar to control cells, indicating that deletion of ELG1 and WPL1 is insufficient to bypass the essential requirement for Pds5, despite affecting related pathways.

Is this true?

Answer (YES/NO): NO